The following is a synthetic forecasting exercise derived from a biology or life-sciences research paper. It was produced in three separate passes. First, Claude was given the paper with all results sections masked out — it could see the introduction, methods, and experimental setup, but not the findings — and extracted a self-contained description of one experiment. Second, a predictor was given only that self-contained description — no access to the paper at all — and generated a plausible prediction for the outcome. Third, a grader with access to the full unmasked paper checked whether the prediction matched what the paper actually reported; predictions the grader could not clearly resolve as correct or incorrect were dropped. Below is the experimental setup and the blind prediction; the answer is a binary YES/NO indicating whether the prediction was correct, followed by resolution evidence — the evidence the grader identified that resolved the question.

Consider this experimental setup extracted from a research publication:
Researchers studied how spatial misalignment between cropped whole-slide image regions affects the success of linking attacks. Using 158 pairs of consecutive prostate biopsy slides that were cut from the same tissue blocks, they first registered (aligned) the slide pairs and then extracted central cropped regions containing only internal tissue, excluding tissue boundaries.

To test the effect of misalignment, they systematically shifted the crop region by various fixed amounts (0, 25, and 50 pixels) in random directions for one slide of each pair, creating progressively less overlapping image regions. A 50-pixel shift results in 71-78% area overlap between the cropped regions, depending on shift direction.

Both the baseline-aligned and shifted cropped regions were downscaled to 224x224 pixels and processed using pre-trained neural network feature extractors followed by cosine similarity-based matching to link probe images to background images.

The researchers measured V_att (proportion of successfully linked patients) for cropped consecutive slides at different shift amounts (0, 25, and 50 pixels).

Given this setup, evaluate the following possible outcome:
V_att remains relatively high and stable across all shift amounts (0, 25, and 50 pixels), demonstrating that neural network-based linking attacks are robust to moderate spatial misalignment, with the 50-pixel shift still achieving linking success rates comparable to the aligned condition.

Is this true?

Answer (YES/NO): YES